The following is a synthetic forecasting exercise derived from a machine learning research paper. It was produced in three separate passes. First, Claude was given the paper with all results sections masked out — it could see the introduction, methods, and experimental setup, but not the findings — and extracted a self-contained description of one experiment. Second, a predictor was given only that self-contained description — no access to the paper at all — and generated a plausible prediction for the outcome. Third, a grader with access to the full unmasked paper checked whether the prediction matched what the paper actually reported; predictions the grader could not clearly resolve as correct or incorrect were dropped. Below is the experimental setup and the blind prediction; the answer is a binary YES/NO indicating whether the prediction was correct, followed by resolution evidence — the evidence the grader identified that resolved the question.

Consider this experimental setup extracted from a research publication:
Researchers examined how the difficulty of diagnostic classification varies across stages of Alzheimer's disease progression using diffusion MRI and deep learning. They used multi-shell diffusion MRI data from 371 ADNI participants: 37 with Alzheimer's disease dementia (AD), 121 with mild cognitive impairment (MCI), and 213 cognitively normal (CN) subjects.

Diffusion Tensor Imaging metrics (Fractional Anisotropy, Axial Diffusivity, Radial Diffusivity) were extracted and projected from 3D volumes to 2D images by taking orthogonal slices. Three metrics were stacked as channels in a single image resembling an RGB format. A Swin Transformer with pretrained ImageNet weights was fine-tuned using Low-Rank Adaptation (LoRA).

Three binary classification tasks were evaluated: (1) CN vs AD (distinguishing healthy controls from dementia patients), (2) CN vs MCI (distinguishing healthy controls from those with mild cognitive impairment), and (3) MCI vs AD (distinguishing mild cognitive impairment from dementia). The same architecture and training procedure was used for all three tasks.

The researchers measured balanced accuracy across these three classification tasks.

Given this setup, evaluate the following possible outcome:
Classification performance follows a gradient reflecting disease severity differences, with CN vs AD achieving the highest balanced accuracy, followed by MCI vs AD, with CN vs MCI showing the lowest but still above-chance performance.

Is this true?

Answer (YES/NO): NO